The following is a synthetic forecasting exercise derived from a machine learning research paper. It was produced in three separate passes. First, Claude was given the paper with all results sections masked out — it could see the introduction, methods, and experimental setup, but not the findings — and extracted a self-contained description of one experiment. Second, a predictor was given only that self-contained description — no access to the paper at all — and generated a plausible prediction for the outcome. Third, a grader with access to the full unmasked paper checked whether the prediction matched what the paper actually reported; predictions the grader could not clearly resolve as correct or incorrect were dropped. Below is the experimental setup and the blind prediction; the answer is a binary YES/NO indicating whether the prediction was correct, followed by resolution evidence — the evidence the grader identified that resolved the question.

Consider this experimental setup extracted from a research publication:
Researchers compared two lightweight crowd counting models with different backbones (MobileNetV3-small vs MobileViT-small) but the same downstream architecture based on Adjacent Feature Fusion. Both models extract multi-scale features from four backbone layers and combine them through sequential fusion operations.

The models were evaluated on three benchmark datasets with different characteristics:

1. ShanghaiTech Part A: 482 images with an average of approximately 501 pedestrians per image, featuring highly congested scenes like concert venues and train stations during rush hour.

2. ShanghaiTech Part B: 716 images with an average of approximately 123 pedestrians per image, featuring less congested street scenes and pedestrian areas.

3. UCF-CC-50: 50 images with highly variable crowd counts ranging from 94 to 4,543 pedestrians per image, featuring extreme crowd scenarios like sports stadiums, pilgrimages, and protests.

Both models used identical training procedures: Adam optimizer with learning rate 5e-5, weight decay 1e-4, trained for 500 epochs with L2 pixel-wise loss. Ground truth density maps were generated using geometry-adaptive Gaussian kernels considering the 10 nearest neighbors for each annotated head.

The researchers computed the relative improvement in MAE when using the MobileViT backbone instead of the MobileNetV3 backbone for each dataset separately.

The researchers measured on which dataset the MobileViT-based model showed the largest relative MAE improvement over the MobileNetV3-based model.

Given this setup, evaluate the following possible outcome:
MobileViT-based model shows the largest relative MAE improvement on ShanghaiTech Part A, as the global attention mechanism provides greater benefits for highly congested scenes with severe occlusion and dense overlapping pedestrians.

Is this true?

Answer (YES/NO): NO